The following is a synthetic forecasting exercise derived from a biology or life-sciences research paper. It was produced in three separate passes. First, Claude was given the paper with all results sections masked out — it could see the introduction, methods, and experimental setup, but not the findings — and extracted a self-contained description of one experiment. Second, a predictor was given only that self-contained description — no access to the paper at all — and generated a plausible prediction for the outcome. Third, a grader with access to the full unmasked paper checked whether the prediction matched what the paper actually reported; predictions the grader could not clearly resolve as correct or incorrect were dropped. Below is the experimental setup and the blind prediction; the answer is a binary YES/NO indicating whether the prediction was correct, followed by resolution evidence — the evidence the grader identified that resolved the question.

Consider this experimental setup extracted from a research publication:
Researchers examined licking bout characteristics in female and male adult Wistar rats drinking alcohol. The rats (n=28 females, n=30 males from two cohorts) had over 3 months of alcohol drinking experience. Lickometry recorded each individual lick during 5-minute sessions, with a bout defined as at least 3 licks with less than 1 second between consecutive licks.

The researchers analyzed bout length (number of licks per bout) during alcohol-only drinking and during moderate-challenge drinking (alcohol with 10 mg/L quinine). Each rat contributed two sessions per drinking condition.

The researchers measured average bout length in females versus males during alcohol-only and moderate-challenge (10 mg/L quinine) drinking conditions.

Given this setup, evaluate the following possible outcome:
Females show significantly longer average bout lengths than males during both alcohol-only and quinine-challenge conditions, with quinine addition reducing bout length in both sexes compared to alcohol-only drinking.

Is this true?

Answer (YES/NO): NO